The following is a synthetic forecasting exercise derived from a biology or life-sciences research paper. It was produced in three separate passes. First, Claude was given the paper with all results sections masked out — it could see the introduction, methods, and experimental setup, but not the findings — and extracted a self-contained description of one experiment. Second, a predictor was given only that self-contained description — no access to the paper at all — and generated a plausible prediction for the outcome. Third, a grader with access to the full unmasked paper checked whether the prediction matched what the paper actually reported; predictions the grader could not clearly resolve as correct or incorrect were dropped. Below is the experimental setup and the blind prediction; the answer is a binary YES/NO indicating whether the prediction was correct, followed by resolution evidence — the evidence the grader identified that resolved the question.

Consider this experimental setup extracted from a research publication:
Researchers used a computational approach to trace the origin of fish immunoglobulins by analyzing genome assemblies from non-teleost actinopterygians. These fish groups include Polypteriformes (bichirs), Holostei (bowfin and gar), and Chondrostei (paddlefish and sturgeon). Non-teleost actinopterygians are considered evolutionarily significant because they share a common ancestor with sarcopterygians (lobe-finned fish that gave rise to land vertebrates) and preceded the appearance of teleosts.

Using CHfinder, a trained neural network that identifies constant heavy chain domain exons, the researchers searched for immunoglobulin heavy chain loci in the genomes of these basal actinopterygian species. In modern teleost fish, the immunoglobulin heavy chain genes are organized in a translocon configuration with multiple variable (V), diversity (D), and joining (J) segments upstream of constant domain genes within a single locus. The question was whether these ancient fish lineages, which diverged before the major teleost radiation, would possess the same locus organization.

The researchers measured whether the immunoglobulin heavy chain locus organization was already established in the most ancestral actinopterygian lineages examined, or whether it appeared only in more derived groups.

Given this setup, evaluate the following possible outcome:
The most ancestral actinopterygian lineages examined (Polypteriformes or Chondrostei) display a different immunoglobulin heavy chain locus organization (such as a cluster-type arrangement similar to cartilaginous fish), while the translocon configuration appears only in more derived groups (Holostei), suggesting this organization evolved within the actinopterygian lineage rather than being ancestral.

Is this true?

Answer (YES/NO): NO